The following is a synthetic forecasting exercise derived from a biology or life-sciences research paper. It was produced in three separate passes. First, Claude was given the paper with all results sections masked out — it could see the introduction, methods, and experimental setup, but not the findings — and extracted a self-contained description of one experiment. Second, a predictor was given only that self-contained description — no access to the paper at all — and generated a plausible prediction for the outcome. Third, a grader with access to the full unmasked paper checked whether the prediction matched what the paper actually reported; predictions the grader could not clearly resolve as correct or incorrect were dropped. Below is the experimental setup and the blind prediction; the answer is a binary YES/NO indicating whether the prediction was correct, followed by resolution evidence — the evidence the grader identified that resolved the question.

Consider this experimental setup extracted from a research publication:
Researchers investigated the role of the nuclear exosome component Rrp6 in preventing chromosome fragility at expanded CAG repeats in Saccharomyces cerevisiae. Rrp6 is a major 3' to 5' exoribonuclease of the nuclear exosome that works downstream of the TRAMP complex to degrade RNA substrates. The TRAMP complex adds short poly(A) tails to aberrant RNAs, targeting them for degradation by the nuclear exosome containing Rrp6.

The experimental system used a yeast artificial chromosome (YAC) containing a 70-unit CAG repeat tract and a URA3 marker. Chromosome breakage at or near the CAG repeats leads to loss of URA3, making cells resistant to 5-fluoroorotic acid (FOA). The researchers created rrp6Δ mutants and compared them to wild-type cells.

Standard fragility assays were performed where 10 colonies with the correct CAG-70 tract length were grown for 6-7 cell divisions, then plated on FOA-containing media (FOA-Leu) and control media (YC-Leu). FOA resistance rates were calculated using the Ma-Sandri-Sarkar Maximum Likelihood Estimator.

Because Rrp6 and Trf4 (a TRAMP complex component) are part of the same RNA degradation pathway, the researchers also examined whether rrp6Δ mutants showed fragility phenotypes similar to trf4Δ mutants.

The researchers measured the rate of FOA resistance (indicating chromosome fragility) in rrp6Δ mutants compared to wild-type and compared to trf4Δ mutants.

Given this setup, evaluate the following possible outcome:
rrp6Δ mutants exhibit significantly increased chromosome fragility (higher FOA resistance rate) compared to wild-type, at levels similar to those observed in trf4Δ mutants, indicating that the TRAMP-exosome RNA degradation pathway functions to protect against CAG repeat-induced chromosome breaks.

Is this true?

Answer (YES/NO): YES